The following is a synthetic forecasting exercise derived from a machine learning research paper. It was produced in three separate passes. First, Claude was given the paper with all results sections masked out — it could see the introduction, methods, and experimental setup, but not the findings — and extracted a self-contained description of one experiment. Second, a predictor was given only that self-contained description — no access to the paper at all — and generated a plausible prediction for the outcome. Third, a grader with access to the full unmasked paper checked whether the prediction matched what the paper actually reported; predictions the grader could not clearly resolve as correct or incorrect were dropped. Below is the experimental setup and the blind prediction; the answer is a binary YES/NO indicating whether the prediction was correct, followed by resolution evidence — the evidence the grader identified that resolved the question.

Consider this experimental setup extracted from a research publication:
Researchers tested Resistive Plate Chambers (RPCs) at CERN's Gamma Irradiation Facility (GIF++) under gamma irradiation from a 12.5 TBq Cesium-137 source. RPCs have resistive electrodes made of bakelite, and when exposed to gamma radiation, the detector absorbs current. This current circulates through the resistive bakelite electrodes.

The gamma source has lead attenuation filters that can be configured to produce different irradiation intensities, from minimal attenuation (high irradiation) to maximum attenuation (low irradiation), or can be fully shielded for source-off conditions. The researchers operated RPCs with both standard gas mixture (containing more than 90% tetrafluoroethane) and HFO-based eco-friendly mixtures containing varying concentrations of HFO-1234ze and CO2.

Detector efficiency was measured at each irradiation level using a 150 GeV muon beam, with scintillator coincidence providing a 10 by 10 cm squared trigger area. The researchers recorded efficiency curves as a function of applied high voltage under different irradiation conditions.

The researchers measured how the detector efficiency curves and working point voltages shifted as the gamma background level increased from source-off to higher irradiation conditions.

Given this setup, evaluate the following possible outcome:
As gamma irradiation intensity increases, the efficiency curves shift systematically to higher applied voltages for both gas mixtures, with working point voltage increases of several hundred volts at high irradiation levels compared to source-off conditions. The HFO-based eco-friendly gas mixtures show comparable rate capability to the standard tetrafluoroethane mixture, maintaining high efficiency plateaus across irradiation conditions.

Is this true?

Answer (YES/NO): NO